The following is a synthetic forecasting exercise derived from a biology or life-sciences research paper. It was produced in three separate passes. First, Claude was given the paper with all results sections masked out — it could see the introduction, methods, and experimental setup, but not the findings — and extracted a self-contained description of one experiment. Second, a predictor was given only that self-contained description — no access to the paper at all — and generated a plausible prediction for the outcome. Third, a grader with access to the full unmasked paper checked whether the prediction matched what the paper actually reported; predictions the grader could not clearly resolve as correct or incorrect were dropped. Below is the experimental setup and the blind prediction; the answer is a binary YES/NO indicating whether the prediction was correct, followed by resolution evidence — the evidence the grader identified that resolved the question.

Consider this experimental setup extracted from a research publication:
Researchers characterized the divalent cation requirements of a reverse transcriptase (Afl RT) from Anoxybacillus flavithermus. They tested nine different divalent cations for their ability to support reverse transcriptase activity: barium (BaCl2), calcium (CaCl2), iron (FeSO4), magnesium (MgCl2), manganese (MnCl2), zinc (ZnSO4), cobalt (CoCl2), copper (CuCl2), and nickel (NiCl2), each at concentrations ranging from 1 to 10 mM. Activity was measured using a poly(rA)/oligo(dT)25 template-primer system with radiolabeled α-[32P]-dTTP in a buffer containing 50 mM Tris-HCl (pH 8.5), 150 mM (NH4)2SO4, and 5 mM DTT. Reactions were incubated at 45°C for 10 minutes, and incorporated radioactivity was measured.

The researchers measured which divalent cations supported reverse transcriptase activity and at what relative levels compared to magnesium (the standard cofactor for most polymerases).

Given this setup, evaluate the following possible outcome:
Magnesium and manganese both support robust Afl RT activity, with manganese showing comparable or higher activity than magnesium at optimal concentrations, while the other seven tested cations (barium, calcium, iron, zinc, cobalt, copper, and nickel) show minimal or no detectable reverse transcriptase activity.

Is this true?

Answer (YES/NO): NO